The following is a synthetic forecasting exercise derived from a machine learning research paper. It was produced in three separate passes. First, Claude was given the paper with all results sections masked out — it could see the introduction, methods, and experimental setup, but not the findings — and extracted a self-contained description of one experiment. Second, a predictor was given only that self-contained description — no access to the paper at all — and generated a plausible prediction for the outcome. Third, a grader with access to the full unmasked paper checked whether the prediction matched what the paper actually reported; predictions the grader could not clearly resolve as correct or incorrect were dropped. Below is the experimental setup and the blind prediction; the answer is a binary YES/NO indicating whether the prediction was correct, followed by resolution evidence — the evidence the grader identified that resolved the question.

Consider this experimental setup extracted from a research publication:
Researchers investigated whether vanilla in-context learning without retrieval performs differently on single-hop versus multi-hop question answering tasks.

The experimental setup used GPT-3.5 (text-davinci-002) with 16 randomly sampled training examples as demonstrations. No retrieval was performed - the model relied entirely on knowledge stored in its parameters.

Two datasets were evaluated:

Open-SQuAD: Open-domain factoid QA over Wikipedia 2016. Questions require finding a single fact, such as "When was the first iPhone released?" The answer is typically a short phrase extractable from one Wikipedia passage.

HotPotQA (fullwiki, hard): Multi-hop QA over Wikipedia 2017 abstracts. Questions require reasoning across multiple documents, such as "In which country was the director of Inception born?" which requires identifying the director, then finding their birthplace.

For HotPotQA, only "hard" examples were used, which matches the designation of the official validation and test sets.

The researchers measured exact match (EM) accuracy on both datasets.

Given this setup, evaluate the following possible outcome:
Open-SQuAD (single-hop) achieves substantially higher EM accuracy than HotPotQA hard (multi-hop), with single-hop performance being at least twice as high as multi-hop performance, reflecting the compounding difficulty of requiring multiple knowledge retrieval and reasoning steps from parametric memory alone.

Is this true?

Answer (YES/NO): NO